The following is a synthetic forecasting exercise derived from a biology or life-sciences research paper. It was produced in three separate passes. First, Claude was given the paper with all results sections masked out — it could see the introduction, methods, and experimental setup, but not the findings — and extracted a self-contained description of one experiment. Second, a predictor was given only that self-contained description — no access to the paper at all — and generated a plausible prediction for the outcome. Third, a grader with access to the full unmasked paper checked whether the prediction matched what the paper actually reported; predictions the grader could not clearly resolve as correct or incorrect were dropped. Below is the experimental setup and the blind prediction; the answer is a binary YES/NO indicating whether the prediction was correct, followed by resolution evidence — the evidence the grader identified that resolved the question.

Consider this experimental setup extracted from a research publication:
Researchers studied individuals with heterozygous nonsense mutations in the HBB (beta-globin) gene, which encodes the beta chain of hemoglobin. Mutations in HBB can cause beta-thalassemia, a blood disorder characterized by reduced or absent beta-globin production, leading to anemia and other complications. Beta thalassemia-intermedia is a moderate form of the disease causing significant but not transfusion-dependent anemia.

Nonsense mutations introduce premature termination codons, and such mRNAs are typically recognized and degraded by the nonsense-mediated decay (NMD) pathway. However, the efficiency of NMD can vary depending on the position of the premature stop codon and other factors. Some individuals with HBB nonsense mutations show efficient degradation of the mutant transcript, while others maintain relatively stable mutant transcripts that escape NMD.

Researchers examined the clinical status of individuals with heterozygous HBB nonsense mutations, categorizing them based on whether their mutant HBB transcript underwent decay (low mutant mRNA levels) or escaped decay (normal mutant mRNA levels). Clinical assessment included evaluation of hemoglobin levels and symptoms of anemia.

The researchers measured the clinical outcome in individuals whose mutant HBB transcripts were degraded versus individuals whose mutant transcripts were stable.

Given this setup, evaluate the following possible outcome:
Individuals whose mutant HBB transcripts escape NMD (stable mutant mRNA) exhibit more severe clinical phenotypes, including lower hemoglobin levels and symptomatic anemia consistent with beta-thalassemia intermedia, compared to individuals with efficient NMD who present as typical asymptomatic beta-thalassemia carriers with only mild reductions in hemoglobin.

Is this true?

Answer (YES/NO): YES